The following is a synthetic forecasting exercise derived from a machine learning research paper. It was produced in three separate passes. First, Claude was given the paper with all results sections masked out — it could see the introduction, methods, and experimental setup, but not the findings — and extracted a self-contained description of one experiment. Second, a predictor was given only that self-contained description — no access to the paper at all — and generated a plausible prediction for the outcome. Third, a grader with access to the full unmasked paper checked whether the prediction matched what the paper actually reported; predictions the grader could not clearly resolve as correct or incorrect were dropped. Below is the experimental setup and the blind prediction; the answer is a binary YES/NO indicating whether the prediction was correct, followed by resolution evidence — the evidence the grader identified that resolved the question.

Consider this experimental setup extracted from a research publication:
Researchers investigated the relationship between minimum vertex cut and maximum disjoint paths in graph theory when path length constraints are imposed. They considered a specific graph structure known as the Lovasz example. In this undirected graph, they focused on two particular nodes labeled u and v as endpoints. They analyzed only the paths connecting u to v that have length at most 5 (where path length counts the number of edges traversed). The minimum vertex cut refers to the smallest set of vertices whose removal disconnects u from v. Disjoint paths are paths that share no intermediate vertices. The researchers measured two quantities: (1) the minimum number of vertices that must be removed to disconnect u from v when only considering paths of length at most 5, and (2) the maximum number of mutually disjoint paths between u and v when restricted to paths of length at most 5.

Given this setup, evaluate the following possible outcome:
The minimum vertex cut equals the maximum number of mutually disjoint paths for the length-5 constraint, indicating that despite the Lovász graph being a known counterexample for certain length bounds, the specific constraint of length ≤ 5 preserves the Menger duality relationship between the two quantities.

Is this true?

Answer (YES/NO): NO